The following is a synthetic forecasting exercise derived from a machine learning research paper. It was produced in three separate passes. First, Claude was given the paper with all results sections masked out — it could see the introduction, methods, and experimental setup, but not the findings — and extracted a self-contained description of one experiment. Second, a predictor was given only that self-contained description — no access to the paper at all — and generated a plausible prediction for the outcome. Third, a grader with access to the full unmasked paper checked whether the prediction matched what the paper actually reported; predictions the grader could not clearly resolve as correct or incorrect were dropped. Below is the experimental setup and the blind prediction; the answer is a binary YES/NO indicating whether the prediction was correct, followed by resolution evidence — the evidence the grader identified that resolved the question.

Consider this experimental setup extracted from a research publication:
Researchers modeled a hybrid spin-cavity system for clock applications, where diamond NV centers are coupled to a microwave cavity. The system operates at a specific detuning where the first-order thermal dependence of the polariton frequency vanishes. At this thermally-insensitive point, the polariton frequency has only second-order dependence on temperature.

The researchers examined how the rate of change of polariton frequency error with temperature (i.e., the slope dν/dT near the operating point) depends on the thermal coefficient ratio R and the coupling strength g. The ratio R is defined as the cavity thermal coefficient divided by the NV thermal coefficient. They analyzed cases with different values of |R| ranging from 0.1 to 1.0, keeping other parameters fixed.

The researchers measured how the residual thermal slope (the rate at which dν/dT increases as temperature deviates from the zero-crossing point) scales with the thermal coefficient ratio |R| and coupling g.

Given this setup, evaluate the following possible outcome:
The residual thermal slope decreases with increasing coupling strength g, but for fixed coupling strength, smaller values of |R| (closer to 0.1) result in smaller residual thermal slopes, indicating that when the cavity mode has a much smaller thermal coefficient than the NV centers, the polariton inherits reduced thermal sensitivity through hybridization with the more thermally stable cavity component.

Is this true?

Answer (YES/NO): YES